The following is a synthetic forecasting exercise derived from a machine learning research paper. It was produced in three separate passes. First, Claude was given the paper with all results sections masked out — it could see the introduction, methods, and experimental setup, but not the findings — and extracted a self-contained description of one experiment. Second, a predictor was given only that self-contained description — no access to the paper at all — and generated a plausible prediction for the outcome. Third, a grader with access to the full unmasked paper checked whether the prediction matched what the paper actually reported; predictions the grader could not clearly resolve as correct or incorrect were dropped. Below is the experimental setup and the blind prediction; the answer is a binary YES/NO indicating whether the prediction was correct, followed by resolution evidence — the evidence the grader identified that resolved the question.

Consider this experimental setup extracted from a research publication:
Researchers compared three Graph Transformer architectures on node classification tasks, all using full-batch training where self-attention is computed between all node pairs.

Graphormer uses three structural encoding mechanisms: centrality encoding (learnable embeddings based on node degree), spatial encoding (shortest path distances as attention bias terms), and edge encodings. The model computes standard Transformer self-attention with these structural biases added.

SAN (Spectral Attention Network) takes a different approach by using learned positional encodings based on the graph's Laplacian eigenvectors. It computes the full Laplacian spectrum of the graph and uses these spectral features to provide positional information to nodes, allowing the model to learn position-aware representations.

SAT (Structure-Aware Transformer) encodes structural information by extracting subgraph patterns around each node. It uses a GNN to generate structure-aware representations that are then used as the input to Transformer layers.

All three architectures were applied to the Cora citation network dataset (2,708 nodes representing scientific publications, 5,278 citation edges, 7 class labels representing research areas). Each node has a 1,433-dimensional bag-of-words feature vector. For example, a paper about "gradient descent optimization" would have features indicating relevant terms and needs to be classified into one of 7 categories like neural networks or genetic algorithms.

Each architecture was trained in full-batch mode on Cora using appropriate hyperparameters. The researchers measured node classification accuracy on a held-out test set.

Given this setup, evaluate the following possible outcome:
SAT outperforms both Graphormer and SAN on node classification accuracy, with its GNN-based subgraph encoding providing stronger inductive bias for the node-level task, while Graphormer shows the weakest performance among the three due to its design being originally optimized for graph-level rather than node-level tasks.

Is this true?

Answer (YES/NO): NO